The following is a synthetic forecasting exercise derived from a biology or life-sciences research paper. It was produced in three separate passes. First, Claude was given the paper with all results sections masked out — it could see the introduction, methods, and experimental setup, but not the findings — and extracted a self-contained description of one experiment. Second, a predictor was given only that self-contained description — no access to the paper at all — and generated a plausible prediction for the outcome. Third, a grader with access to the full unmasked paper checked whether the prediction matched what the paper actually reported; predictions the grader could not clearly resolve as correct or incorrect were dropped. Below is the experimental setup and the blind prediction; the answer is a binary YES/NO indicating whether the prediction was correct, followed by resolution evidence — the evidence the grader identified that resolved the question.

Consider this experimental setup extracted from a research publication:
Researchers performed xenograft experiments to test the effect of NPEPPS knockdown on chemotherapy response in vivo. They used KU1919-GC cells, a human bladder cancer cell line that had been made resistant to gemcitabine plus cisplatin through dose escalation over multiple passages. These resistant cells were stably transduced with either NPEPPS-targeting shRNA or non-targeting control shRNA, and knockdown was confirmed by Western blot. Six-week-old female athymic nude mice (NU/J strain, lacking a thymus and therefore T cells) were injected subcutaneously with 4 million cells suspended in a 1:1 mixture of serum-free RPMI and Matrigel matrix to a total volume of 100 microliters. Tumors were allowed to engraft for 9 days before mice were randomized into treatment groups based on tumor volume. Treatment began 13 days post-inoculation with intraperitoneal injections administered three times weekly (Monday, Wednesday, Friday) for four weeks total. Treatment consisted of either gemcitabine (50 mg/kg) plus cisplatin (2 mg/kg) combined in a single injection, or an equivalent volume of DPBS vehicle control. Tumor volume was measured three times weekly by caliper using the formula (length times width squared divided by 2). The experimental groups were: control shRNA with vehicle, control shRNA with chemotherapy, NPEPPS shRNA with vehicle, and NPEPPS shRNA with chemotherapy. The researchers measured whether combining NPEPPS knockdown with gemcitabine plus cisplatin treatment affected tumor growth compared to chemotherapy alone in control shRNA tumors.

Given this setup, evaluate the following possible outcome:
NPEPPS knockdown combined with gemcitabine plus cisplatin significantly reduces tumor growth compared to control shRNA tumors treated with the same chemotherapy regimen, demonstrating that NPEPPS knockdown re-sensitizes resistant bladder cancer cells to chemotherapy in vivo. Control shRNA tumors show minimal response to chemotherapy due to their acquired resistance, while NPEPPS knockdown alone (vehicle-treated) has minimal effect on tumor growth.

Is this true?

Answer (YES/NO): NO